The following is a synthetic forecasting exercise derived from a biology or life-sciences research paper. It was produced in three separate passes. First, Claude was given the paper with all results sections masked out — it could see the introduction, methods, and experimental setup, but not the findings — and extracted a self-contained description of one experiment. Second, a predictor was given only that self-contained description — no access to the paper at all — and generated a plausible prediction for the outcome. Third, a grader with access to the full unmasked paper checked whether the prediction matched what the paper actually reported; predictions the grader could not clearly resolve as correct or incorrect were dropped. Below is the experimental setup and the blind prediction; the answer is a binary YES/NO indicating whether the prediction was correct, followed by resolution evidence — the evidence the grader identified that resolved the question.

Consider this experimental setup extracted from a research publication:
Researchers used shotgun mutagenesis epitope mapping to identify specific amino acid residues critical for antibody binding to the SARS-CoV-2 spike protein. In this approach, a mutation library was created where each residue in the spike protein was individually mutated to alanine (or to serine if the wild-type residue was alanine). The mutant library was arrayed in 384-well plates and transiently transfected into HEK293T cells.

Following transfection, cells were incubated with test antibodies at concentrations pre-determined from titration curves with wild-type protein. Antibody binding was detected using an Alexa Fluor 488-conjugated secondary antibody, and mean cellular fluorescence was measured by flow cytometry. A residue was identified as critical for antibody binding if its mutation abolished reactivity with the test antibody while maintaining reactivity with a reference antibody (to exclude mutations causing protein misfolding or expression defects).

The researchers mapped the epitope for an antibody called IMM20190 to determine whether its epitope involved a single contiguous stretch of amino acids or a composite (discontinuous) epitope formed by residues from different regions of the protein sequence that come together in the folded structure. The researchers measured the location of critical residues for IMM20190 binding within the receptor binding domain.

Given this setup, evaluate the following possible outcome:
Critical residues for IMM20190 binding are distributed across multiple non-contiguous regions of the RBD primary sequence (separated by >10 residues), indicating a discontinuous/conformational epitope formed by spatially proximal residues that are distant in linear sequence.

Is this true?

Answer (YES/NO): YES